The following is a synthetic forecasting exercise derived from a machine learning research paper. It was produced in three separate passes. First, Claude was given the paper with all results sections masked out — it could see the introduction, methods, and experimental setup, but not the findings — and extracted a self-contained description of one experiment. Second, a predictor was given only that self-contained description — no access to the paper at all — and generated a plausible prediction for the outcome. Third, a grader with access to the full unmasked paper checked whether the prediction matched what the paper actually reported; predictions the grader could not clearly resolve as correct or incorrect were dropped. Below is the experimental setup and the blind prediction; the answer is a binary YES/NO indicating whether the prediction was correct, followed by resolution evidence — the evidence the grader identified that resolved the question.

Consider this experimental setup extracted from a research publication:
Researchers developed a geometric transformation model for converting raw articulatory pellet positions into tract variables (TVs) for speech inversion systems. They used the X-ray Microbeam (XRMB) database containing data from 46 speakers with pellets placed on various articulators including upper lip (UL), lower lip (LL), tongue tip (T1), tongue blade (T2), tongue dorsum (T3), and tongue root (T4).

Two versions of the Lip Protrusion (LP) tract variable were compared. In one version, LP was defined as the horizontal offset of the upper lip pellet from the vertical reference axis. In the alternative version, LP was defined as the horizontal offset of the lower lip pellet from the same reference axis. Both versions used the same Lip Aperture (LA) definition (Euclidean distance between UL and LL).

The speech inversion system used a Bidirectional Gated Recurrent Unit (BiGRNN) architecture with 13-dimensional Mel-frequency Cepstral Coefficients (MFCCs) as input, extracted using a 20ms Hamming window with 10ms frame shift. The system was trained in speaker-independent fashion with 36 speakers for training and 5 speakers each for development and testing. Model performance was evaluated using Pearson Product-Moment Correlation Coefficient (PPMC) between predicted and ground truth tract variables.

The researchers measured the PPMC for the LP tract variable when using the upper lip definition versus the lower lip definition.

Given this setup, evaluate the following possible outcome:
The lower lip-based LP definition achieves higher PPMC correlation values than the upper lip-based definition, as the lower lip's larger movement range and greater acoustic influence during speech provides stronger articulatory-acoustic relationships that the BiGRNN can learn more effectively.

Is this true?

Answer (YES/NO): YES